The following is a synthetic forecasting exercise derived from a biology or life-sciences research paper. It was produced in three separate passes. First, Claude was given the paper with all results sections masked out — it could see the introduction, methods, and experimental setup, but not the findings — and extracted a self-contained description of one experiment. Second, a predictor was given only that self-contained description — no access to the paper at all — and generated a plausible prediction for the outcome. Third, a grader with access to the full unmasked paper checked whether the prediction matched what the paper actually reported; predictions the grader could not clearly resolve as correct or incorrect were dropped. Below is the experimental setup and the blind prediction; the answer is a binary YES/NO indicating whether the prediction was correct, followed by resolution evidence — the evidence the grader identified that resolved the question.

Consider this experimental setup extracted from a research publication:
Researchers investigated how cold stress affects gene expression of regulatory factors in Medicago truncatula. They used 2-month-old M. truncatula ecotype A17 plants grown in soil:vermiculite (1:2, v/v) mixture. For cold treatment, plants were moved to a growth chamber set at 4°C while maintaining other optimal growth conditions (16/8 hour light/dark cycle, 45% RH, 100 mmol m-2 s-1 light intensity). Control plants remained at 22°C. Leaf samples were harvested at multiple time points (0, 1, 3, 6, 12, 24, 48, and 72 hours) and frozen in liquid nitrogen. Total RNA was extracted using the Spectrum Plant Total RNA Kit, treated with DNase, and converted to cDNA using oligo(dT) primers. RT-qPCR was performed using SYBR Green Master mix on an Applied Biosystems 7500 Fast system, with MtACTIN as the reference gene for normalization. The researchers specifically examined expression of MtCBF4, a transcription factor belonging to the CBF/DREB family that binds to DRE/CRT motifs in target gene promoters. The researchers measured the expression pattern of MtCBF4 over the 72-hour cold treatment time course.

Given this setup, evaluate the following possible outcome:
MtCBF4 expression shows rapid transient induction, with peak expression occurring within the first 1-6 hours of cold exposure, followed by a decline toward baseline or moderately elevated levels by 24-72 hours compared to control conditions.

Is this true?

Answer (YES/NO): NO